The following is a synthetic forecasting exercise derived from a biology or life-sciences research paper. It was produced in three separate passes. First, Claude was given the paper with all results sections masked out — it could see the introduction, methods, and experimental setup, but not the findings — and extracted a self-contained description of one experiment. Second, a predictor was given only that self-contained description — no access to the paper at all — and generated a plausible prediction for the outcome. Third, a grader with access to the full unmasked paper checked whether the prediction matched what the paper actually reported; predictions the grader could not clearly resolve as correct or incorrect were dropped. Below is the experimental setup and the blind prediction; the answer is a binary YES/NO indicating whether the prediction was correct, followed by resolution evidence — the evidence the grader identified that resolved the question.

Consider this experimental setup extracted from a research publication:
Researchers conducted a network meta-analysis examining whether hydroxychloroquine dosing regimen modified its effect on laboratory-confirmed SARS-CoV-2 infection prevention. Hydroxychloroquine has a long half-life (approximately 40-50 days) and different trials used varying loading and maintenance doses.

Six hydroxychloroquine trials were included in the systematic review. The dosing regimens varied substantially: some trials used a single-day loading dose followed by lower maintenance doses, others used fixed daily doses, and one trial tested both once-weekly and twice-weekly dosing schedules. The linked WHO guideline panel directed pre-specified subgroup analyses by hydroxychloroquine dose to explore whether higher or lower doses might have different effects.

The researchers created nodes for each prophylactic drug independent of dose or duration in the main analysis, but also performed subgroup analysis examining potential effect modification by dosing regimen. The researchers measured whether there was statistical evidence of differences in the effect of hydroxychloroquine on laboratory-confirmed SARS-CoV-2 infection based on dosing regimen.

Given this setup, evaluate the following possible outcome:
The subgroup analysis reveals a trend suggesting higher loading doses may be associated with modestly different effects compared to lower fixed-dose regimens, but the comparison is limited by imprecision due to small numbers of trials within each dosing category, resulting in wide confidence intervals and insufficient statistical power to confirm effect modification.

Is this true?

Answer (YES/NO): NO